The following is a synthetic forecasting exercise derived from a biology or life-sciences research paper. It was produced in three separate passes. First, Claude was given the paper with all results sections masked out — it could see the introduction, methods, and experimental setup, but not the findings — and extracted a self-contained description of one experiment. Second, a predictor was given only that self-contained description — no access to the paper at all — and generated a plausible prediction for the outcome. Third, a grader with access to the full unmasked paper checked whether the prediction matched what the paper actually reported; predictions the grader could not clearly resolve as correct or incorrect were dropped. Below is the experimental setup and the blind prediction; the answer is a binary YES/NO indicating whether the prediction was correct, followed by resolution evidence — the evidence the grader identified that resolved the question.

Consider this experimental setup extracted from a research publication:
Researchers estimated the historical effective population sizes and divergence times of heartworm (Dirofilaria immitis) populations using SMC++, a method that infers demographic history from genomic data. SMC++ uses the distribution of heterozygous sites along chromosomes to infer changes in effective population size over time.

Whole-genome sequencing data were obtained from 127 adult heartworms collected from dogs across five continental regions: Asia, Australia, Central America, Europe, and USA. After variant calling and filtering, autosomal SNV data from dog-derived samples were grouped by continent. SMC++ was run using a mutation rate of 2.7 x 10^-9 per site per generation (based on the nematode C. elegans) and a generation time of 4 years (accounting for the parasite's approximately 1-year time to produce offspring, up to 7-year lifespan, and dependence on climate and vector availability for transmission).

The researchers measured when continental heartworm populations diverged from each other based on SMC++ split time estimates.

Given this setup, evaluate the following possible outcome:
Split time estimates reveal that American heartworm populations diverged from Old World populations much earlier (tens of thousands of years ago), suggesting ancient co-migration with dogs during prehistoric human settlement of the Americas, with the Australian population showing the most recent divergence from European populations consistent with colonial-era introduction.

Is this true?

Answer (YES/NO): NO